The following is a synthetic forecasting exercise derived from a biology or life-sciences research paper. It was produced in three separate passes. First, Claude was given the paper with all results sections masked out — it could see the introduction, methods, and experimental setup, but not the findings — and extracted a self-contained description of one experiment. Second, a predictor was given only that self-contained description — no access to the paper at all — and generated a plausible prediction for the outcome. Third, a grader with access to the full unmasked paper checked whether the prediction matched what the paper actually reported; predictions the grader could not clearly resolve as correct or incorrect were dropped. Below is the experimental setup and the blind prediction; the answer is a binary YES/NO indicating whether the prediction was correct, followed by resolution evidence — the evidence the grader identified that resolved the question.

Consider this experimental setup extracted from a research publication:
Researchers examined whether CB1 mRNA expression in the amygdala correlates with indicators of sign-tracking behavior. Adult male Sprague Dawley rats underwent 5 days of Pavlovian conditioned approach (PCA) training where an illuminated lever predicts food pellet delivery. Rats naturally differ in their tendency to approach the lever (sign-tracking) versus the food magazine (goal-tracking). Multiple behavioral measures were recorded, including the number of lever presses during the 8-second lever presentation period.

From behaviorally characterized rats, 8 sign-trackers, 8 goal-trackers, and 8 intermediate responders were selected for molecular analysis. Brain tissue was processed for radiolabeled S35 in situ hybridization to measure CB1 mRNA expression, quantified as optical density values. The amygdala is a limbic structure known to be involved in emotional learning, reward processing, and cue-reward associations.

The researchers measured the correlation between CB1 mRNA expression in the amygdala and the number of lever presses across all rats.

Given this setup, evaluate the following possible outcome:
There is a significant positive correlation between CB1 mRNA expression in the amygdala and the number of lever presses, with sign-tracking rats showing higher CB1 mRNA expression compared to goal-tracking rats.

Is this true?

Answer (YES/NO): NO